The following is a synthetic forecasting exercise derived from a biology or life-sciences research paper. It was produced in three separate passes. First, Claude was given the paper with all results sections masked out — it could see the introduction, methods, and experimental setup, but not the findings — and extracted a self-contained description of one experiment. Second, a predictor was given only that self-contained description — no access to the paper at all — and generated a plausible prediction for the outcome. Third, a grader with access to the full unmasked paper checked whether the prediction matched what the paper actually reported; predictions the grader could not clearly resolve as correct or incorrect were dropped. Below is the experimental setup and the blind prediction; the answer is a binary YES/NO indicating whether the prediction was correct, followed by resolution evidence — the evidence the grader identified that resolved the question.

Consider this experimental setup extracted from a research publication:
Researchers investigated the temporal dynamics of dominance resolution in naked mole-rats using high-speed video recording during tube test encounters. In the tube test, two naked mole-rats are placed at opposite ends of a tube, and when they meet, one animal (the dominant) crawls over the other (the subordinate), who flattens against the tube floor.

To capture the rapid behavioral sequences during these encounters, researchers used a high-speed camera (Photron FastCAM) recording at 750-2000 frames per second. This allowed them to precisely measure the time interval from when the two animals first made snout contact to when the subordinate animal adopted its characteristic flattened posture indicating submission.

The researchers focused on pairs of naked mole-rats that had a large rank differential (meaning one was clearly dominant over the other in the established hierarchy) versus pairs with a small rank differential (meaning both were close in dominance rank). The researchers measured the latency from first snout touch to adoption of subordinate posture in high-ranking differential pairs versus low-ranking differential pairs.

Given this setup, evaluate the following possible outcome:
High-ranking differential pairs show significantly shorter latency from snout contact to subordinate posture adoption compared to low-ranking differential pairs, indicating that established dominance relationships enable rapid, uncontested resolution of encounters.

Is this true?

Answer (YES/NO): YES